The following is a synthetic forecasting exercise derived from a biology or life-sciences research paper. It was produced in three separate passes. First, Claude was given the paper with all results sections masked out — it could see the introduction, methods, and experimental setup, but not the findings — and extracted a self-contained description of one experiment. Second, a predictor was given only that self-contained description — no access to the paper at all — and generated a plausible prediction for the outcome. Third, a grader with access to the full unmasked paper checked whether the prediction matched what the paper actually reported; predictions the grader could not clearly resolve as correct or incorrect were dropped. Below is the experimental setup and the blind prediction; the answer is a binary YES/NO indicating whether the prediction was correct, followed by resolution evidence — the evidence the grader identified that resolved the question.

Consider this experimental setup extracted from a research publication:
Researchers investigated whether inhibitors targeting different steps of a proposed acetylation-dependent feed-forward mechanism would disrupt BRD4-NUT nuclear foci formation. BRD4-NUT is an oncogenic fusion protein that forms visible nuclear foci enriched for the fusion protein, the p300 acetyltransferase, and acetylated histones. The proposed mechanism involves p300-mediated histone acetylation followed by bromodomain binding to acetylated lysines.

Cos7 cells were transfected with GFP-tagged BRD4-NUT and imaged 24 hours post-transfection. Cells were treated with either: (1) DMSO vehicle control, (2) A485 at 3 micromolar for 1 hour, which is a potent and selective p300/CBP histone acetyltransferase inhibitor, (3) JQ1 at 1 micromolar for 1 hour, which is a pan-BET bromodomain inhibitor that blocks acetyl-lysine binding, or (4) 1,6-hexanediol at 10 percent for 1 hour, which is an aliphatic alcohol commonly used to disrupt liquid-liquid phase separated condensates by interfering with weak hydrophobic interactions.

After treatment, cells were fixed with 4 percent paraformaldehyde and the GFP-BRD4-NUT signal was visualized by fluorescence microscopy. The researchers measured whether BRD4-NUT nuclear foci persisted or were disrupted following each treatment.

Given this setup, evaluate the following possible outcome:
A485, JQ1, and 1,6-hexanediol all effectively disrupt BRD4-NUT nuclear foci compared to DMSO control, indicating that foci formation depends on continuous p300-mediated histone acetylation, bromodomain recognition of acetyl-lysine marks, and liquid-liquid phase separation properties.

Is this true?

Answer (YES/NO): YES